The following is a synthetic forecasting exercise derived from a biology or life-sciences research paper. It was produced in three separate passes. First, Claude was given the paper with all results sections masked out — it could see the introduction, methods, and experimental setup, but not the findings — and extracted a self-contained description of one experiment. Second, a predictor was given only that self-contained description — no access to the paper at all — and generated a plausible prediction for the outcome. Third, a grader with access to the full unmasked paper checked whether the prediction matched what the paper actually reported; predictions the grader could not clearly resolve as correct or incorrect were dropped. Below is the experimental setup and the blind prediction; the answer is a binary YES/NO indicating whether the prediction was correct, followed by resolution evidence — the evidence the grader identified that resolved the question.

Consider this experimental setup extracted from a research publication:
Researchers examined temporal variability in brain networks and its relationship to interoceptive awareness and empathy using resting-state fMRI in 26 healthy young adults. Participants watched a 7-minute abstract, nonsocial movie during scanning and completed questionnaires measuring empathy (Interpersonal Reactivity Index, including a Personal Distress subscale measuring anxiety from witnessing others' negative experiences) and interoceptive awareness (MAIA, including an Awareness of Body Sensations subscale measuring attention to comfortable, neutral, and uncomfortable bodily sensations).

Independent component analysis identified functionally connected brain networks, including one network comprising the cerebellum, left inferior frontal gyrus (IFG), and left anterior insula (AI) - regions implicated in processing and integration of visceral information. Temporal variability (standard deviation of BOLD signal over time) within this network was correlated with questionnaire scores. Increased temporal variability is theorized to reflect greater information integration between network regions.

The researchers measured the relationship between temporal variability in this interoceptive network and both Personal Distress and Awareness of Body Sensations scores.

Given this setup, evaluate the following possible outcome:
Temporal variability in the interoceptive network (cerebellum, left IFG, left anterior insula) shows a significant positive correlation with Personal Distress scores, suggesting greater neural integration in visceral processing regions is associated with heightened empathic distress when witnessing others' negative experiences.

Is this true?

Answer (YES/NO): NO